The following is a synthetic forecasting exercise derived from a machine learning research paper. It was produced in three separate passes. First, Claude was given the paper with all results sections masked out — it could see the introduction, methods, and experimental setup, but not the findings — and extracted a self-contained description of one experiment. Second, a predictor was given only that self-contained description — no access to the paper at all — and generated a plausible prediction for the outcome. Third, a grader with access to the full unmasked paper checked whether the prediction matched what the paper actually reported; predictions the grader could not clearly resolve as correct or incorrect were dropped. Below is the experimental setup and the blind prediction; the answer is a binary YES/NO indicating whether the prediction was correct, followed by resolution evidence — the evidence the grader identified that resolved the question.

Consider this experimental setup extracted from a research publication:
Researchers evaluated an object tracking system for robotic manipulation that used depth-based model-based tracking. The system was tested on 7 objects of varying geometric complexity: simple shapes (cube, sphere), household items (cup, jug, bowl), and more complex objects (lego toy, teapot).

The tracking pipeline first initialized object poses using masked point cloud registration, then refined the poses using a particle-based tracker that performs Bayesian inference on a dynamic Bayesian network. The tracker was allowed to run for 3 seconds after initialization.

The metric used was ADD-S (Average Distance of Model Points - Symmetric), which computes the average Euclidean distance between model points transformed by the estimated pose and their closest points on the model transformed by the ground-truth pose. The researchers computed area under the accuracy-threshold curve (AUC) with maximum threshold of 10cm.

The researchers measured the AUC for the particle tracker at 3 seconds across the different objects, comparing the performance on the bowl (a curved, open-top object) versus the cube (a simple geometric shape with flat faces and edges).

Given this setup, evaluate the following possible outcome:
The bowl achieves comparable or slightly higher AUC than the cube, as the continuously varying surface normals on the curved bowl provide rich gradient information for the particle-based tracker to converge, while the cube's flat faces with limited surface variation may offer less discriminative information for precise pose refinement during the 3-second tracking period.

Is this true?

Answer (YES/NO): NO